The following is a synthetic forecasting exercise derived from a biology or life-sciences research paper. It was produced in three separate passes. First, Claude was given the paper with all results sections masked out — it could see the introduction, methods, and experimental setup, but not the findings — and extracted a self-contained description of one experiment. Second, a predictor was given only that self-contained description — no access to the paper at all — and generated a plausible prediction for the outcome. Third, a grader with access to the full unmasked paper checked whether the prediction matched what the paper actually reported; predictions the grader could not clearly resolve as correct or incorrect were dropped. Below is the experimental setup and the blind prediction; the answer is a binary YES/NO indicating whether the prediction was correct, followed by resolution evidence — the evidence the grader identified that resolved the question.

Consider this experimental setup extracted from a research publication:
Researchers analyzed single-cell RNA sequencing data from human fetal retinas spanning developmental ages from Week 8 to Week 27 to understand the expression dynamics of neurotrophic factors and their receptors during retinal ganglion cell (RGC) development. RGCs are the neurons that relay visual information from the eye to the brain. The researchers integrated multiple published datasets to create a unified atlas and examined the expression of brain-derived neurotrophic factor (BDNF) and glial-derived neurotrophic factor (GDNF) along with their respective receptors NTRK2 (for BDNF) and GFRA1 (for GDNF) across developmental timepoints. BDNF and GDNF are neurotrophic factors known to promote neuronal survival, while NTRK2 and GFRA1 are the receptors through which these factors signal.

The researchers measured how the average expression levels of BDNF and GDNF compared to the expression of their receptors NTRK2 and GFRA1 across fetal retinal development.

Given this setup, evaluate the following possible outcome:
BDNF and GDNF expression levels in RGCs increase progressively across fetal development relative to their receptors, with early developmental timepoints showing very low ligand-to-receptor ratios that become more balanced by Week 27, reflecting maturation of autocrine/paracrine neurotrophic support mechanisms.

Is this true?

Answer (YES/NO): NO